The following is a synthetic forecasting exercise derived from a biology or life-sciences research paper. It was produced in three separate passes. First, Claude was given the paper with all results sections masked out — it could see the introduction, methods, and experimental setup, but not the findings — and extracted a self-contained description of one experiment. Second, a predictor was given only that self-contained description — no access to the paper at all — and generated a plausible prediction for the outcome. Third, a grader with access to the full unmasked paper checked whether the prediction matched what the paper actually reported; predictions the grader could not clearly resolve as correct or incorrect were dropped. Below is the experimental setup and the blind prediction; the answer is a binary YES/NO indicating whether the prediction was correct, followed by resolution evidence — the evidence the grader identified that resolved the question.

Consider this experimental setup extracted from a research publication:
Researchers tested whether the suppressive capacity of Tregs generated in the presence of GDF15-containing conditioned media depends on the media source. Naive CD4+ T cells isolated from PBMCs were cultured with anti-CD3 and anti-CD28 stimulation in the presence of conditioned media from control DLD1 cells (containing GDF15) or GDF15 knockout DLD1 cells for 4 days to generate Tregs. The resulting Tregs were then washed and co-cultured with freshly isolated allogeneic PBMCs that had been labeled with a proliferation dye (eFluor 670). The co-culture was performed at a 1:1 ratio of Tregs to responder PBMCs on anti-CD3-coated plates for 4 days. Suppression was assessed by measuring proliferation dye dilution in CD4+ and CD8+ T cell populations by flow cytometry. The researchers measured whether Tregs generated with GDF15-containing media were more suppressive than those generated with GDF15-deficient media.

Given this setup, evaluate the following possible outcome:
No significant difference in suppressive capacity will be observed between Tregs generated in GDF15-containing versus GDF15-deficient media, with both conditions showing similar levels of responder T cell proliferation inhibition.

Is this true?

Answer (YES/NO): NO